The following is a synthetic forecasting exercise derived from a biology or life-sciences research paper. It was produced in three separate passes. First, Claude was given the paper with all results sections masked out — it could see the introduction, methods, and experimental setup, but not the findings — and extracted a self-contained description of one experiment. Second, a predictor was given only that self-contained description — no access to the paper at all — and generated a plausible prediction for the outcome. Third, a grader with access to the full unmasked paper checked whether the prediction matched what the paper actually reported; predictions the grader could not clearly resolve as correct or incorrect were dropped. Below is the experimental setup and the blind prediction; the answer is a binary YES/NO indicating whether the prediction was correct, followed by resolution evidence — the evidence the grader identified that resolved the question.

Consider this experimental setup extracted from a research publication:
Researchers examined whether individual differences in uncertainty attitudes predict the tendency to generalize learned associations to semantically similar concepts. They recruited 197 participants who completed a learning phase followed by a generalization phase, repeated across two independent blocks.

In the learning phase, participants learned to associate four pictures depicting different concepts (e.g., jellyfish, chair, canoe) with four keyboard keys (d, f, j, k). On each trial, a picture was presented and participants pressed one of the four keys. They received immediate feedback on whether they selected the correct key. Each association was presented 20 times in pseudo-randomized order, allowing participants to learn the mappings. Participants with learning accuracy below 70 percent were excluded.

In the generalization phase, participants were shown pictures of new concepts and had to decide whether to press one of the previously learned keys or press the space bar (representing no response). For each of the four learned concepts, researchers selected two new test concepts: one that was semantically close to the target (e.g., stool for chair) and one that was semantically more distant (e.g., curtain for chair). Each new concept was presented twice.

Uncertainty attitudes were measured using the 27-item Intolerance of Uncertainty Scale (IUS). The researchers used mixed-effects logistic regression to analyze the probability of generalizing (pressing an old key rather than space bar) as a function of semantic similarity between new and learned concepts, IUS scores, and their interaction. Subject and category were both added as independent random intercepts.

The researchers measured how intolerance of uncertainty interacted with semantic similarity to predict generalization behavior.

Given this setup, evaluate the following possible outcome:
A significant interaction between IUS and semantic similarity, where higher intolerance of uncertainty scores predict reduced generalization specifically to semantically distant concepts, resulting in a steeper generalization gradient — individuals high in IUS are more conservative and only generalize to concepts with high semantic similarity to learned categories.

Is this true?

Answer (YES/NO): NO